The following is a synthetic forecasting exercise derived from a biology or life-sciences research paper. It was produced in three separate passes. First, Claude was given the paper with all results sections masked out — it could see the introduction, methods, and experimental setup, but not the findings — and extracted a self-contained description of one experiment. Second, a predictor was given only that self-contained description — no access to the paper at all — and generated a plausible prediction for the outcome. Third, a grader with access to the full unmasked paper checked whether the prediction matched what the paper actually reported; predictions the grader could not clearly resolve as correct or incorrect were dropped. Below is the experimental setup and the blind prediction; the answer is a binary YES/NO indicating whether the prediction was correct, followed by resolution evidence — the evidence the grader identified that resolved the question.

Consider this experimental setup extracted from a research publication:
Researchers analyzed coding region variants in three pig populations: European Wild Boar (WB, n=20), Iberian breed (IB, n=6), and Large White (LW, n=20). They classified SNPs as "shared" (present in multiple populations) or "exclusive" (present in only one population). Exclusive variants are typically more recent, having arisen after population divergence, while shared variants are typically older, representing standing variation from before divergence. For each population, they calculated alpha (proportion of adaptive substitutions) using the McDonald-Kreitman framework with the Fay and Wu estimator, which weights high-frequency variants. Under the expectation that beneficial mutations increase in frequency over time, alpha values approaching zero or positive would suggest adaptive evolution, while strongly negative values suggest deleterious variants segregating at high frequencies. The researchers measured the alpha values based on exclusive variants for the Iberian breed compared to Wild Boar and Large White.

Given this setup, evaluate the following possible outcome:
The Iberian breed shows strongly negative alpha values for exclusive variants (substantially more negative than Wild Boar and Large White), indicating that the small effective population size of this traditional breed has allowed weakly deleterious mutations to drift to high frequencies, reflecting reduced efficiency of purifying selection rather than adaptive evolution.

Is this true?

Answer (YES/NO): YES